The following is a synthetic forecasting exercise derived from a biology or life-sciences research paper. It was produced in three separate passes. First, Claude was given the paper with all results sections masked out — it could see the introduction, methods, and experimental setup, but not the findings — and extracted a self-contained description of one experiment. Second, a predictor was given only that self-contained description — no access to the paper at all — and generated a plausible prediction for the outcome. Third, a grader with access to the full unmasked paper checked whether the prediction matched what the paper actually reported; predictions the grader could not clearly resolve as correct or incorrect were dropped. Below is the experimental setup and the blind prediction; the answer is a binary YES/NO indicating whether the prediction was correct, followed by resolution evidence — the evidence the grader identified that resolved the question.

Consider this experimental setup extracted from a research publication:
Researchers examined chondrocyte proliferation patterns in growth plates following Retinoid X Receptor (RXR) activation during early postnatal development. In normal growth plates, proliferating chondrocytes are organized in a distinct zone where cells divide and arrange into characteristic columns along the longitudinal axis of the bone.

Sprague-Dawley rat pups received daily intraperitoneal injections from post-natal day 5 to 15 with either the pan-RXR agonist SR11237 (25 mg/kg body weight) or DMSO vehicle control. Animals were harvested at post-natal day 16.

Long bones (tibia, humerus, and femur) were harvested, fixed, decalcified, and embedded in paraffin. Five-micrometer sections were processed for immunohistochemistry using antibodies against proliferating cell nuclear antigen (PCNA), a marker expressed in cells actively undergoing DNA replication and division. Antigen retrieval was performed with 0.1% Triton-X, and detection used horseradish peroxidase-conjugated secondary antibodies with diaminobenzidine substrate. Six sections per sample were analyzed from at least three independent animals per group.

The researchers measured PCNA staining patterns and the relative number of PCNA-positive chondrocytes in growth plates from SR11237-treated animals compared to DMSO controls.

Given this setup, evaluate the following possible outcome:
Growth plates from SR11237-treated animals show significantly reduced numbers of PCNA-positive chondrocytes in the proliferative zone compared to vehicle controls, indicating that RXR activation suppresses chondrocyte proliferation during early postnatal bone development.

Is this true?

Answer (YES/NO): YES